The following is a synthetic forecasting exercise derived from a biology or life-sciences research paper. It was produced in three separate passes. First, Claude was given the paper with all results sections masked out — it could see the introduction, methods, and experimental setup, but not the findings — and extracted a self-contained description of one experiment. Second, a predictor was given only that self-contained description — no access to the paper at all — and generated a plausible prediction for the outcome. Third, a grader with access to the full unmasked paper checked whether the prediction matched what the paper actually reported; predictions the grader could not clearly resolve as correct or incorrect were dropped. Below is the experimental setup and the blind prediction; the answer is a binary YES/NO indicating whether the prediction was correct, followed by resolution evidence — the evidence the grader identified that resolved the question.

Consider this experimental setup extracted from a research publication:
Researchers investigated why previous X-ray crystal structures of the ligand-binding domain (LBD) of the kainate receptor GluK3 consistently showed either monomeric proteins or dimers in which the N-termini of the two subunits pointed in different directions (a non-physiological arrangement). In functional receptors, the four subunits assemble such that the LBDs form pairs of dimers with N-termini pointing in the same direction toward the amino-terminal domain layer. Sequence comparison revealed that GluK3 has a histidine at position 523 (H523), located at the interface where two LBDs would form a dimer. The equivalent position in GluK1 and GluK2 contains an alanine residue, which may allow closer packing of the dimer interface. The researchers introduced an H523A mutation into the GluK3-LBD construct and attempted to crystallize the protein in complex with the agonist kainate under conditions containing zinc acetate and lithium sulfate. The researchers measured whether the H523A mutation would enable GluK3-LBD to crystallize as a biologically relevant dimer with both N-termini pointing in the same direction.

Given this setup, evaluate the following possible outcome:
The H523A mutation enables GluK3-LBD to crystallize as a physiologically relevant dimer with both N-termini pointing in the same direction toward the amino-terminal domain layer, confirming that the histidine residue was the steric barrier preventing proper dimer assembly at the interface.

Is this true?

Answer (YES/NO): YES